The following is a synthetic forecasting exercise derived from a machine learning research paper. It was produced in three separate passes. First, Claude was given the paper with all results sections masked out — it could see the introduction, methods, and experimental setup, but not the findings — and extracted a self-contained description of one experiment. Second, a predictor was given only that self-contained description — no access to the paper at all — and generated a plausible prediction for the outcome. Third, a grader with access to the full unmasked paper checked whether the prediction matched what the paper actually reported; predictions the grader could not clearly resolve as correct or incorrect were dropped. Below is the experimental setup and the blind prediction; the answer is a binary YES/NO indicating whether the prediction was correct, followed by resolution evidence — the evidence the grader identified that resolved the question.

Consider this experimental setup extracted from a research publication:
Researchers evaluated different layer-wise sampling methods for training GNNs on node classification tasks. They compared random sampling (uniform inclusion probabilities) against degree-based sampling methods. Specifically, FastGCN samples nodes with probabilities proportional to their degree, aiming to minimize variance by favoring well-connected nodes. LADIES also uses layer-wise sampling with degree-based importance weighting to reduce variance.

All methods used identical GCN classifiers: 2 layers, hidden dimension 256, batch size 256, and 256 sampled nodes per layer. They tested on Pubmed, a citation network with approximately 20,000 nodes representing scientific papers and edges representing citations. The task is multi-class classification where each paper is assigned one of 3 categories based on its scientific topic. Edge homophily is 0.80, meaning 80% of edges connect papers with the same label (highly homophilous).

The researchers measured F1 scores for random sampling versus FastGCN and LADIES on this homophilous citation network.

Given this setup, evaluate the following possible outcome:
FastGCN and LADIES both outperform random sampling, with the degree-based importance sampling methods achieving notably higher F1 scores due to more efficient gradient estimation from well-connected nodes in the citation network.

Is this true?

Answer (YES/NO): NO